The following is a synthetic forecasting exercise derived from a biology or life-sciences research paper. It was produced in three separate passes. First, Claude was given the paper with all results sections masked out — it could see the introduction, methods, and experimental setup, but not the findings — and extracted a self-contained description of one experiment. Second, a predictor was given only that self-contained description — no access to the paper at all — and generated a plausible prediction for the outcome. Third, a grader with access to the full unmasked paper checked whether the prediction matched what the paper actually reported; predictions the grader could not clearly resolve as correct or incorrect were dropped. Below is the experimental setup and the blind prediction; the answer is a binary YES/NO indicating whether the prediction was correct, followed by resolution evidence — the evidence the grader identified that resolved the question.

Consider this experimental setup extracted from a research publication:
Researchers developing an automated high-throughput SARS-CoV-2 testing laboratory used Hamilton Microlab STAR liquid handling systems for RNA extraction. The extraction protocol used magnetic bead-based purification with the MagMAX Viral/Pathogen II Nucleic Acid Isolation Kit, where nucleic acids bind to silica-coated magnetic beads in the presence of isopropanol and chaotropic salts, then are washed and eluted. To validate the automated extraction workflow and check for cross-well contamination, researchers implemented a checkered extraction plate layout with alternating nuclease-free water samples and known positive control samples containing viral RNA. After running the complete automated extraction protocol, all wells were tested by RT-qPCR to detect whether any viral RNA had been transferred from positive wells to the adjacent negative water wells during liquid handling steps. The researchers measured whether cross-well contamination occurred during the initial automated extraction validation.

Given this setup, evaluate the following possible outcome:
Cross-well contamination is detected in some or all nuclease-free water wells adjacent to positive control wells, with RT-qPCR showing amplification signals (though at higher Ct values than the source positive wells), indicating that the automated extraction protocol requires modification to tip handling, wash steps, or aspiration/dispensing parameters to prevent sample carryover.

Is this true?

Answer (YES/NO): YES